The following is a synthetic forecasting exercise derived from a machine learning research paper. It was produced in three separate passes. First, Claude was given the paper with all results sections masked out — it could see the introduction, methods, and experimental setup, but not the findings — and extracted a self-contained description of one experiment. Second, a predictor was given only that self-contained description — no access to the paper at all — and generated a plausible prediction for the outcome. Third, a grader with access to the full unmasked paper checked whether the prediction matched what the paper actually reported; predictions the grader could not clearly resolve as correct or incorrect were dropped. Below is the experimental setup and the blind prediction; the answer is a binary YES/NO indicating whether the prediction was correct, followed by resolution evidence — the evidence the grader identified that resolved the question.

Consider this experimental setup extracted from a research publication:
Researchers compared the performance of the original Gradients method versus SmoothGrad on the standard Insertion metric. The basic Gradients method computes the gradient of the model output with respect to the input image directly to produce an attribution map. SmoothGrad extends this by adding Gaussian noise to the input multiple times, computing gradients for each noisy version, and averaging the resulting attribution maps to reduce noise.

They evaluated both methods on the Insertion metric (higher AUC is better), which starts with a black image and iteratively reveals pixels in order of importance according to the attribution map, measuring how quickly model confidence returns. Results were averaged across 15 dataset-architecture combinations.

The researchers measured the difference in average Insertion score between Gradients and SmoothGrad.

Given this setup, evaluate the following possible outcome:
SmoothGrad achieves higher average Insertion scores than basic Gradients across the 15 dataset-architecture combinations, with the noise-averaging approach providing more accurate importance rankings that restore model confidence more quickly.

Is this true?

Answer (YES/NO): YES